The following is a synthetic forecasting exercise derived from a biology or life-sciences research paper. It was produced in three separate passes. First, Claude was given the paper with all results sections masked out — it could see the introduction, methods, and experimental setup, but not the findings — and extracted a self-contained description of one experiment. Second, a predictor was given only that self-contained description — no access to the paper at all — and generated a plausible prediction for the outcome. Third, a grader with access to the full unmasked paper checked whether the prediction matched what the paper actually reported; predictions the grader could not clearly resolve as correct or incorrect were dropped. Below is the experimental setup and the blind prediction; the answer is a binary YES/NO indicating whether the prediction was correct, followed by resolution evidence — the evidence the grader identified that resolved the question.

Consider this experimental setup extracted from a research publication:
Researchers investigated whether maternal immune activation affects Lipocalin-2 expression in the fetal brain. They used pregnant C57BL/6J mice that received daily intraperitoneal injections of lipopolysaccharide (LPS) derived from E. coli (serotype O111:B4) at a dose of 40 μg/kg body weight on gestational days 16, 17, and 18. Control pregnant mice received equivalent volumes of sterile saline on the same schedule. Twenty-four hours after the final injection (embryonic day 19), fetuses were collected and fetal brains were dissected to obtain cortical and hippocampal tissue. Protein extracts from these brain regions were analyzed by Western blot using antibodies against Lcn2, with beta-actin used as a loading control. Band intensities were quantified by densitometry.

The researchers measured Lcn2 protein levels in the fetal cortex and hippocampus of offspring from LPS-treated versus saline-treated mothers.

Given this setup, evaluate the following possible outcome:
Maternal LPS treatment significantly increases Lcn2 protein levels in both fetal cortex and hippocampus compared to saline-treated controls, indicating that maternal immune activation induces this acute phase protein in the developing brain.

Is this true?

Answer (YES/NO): NO